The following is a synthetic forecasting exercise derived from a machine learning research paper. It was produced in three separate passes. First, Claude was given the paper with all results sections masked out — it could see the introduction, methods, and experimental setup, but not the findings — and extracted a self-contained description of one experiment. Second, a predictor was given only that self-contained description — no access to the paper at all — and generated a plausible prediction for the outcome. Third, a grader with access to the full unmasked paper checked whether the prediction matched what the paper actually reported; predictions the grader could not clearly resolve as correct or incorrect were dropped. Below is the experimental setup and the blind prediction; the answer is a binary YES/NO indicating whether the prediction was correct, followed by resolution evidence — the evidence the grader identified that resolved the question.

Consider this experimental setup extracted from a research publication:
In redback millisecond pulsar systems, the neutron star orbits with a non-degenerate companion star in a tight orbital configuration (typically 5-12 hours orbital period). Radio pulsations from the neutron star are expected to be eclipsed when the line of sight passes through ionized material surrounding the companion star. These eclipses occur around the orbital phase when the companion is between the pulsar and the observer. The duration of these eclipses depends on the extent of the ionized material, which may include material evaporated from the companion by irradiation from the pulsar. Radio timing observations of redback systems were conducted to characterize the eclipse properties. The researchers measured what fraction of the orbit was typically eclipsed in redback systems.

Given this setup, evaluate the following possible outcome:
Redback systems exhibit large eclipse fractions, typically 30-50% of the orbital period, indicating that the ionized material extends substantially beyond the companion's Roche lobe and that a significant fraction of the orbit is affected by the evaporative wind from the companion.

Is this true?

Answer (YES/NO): YES